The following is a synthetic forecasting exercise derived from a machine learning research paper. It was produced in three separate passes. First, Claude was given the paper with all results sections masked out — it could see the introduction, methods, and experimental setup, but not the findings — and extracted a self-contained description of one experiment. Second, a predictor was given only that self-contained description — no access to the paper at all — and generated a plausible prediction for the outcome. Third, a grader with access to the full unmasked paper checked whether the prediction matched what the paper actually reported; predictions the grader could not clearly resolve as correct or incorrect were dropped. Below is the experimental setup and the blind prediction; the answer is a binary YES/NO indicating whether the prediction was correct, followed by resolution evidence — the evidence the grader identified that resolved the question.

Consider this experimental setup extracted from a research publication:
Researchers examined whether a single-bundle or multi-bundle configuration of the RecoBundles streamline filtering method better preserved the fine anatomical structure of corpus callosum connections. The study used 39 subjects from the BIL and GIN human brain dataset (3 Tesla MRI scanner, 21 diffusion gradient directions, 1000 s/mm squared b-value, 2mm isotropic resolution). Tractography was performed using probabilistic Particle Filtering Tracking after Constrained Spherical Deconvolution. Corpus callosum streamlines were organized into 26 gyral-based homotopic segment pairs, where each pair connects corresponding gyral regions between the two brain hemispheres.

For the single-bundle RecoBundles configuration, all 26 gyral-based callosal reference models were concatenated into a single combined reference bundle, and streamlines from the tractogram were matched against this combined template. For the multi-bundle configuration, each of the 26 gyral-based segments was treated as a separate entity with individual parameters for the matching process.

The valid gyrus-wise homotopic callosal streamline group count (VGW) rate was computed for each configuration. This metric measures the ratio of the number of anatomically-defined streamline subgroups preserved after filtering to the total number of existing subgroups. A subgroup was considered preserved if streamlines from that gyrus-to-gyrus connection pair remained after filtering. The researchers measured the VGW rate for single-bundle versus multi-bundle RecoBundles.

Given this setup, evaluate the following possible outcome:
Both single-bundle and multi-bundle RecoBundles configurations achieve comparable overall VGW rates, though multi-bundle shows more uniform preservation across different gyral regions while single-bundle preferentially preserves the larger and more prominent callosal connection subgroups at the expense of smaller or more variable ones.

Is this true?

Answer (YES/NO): NO